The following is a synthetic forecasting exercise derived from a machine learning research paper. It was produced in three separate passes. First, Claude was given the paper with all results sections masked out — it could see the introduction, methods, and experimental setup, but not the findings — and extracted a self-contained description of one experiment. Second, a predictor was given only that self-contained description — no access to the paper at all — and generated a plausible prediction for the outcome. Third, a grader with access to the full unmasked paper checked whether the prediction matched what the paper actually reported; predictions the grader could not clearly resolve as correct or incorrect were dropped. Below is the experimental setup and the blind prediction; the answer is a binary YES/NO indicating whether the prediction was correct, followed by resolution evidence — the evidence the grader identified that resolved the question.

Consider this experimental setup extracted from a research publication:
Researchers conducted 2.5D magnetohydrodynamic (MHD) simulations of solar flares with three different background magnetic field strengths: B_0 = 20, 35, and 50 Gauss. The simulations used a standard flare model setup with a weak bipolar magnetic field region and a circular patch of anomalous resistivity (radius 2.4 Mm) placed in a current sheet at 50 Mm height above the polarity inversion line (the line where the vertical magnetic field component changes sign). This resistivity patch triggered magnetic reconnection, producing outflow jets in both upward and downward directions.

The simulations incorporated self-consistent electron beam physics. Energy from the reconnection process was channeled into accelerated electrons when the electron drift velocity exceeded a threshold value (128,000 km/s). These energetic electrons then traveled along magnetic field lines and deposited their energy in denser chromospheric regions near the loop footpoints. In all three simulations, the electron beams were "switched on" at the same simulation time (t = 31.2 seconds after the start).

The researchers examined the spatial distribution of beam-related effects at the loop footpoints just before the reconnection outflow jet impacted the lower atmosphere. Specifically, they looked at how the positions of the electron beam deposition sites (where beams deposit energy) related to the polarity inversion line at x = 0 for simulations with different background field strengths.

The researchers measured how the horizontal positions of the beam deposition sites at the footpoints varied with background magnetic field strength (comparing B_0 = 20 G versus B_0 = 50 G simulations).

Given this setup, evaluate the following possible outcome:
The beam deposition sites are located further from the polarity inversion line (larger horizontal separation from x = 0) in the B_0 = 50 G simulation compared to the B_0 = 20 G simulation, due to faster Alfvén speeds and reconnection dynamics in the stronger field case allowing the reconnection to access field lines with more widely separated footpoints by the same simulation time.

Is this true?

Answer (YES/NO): YES